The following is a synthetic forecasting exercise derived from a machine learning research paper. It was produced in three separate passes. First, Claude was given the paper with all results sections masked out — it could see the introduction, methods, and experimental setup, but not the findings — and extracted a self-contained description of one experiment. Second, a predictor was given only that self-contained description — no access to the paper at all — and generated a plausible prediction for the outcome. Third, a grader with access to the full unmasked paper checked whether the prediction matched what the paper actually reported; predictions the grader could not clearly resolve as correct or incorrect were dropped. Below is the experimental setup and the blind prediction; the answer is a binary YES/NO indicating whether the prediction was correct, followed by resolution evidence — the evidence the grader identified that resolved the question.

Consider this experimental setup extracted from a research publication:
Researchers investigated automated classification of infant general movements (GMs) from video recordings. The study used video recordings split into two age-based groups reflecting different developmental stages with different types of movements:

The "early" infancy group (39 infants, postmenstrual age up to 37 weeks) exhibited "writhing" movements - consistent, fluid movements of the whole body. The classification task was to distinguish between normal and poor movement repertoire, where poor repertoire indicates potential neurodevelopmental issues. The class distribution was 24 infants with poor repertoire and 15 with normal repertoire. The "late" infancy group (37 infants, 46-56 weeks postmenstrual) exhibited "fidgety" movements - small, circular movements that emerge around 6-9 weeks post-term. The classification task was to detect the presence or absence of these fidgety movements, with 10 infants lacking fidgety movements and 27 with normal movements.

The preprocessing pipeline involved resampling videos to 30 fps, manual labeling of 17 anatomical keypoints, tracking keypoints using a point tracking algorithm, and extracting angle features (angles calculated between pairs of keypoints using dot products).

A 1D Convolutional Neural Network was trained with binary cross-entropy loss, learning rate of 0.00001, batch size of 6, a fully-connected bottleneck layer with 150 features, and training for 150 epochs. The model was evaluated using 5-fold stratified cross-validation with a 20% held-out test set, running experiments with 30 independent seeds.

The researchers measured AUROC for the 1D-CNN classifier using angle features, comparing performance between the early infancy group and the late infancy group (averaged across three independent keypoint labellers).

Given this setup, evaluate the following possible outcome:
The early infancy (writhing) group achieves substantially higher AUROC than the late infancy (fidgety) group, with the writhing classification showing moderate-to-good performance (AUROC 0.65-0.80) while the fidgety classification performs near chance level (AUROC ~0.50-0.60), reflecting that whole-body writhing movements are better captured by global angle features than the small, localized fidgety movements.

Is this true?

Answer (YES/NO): YES